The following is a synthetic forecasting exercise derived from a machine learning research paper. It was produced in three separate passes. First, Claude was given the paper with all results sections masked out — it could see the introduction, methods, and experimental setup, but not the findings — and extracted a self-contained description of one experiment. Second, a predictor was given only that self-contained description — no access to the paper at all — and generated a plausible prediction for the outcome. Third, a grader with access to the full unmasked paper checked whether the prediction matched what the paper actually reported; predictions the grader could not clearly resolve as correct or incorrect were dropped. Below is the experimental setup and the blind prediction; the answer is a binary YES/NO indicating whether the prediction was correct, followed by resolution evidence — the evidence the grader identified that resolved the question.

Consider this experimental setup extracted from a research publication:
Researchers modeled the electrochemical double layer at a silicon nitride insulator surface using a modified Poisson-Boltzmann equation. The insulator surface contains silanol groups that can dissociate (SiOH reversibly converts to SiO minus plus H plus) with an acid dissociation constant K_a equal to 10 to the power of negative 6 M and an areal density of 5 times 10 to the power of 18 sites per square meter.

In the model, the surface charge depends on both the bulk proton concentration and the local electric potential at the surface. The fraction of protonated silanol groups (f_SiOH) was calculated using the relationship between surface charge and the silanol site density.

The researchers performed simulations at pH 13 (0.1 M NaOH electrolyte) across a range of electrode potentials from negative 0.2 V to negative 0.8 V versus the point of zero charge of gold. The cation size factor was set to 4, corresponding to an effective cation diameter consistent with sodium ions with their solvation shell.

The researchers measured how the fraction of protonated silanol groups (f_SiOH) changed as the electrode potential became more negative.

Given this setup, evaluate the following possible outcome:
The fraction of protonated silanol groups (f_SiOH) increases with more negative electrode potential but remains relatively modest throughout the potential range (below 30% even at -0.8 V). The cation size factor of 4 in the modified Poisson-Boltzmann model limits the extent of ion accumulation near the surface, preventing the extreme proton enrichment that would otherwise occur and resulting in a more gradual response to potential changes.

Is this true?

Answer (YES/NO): NO